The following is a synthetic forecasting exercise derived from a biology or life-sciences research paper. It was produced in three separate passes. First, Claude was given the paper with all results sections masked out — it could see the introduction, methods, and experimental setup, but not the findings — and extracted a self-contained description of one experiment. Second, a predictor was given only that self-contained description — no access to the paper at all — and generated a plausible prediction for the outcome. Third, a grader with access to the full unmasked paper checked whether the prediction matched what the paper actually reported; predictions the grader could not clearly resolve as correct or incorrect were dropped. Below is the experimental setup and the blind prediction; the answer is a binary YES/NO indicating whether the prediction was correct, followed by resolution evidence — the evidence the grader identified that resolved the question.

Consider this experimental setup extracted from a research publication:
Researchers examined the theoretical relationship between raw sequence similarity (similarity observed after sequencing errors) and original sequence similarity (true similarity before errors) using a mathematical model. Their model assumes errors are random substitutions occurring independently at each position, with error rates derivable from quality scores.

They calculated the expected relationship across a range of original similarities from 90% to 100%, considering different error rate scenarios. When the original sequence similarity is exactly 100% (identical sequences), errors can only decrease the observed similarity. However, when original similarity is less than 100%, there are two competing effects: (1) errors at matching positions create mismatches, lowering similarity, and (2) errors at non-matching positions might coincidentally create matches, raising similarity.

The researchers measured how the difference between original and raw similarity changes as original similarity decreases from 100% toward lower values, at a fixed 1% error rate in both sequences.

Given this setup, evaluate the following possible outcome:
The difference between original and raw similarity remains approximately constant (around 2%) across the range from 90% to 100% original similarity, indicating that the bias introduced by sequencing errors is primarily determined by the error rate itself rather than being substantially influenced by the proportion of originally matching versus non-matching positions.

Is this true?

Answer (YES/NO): NO